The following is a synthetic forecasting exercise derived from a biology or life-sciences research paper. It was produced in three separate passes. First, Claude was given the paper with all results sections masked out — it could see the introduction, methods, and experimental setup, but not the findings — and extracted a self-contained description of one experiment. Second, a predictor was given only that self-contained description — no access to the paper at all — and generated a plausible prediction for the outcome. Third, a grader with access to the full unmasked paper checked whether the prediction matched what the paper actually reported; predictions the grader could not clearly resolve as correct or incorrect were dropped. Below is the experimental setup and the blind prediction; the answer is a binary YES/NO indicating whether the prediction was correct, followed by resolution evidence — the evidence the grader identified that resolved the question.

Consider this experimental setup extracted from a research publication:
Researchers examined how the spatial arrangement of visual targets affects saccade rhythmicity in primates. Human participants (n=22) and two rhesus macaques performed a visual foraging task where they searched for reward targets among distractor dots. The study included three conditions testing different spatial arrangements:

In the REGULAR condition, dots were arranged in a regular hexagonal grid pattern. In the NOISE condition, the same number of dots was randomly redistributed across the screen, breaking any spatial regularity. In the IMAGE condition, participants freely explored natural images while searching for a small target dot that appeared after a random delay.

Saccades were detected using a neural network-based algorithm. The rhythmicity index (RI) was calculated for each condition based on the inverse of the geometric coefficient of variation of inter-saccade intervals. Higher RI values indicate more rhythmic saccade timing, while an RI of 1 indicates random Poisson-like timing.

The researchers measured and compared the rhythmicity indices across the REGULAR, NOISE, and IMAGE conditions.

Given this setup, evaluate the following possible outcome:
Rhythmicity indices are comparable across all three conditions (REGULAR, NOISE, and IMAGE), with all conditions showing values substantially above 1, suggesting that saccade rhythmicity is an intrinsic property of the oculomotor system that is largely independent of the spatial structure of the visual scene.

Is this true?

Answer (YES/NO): NO